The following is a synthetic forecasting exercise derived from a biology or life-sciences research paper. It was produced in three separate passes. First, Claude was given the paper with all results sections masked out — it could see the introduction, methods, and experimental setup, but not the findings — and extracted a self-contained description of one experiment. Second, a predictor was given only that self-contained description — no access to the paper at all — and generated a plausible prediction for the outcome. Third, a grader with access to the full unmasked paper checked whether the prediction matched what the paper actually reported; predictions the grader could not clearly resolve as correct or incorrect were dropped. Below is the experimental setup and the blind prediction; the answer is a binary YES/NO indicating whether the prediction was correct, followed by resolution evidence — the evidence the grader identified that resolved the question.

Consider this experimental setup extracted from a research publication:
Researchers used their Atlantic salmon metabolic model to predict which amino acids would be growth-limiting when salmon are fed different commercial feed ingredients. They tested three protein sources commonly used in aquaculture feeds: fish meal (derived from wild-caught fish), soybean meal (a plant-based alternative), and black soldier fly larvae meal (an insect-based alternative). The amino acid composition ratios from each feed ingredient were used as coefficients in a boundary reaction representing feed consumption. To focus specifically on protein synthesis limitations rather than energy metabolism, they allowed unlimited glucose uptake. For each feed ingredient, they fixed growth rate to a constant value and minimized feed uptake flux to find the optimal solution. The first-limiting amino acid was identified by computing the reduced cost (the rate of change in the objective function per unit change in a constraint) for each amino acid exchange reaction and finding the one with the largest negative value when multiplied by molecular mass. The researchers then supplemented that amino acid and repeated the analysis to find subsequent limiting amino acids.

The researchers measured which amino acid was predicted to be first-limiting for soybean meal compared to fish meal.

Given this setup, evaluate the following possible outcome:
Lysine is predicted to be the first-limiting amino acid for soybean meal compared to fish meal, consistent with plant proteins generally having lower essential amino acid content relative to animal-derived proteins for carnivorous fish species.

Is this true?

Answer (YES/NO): YES